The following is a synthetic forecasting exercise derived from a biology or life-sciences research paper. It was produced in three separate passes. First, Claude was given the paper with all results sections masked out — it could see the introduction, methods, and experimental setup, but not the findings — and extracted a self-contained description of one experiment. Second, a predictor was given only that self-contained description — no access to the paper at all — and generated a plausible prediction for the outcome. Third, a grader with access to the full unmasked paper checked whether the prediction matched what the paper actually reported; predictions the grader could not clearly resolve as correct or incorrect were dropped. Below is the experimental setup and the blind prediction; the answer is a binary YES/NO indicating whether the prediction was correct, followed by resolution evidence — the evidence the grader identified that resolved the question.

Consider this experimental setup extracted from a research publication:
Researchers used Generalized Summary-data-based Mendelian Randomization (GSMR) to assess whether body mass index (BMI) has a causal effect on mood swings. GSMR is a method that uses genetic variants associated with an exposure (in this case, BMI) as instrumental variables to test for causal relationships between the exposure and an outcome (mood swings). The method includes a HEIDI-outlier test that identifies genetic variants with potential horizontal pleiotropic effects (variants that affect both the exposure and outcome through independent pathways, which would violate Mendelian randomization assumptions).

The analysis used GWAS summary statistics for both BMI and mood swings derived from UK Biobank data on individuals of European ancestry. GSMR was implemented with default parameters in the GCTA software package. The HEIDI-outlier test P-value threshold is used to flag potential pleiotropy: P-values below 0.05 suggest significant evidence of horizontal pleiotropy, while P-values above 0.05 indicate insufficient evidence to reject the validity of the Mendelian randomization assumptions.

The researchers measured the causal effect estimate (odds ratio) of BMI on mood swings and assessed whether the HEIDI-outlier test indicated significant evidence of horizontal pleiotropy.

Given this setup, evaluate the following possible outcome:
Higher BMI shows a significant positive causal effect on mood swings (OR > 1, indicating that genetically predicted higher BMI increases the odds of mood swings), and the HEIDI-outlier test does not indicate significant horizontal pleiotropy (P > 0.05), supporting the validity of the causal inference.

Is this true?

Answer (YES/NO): NO